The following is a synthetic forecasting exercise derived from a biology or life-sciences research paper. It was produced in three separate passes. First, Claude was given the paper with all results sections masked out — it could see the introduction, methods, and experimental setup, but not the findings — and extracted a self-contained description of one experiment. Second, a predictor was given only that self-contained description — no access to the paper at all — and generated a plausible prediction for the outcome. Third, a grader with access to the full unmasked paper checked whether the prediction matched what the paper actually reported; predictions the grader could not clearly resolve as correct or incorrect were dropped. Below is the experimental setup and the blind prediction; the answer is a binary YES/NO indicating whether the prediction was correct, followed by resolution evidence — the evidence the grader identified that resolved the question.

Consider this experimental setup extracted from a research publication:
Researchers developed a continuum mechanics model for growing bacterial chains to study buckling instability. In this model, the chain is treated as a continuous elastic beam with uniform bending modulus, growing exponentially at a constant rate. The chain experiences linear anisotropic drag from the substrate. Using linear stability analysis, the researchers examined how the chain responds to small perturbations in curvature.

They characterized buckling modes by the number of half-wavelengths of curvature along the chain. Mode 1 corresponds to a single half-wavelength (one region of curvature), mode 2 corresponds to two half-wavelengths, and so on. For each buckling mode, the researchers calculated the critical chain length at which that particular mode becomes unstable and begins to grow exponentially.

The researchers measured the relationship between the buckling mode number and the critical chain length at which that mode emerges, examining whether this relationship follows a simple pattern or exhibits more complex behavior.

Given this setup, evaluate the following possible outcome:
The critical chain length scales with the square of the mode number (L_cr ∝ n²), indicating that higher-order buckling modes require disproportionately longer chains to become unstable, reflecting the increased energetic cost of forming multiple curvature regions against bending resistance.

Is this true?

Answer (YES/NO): NO